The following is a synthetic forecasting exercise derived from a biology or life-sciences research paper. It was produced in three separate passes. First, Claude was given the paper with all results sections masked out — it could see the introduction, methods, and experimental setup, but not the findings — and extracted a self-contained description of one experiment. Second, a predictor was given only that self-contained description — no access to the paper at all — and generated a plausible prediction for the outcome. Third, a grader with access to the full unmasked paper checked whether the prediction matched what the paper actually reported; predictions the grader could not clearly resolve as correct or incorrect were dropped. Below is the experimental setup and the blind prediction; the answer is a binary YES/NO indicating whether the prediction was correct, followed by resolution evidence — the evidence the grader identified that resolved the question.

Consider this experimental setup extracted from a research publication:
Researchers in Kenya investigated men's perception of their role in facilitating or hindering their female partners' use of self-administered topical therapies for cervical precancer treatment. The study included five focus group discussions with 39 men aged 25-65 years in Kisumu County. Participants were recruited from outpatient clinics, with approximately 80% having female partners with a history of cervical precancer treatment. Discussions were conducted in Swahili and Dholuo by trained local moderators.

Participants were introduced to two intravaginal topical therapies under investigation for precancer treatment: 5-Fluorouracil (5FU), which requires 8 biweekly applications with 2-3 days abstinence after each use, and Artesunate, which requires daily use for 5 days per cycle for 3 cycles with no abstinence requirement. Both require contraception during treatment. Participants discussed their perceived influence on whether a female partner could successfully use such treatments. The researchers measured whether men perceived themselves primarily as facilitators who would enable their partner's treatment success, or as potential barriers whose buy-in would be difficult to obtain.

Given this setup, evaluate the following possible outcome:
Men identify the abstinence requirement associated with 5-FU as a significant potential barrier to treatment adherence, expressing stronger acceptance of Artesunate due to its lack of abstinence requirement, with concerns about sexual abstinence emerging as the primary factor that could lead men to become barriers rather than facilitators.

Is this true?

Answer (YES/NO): NO